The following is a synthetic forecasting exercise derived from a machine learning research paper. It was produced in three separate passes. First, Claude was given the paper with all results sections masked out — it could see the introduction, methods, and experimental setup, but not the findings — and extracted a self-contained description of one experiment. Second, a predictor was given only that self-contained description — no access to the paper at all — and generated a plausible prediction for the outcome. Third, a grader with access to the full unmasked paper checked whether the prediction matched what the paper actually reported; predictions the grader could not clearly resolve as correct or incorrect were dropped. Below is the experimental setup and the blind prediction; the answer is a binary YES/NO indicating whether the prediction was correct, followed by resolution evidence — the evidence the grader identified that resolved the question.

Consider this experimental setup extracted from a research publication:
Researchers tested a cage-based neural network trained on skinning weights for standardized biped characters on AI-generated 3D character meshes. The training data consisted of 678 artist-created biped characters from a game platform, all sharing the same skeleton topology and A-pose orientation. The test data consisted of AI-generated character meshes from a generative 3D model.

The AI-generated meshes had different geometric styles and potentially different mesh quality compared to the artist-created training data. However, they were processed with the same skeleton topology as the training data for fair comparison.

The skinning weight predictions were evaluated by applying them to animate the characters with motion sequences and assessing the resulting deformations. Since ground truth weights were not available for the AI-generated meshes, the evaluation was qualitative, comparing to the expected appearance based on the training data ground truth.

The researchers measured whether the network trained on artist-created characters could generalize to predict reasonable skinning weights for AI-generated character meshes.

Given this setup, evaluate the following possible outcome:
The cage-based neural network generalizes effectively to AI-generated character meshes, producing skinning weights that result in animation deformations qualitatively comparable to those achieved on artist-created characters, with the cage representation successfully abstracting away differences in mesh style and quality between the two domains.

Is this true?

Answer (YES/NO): YES